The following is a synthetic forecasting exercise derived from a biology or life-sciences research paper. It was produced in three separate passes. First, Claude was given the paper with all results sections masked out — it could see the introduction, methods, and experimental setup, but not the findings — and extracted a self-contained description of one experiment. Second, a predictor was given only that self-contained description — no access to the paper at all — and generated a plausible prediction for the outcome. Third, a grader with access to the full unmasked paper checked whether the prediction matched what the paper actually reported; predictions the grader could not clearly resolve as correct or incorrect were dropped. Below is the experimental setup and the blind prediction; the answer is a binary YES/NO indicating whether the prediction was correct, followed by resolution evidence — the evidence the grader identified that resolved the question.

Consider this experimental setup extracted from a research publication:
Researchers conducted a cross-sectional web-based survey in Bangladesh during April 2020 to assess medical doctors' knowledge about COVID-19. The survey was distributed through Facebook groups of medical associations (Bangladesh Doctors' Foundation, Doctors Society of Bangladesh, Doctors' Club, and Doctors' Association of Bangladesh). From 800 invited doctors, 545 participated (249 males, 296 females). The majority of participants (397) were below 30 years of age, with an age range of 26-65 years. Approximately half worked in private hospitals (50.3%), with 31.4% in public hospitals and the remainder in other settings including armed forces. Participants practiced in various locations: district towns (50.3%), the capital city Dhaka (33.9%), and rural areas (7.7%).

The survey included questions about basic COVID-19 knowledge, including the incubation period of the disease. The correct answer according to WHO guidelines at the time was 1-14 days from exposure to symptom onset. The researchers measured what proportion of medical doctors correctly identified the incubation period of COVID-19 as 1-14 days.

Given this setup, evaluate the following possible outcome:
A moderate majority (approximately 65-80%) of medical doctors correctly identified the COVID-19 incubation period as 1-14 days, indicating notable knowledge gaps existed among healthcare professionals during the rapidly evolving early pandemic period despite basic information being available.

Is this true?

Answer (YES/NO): YES